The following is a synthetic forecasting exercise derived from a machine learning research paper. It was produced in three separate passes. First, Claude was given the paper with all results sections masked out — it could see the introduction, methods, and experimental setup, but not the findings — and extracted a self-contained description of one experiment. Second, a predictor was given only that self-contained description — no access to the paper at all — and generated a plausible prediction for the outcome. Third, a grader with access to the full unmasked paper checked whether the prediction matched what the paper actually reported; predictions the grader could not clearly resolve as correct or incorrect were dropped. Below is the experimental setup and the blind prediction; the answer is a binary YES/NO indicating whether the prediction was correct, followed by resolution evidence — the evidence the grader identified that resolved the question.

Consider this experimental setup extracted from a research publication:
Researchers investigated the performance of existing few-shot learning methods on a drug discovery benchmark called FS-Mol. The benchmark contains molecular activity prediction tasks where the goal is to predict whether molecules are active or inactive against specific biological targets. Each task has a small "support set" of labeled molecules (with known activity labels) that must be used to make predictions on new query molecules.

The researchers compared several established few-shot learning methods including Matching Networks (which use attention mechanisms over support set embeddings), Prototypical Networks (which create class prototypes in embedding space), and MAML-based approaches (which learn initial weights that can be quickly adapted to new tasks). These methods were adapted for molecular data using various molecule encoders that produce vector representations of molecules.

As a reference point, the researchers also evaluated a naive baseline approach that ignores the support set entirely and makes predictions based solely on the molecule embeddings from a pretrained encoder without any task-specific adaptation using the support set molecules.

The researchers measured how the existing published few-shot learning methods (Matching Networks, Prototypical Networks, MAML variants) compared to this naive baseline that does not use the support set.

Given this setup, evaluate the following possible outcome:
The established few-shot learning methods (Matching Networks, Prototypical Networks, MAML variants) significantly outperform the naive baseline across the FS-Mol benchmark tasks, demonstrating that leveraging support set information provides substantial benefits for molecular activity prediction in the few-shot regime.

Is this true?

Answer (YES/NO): NO